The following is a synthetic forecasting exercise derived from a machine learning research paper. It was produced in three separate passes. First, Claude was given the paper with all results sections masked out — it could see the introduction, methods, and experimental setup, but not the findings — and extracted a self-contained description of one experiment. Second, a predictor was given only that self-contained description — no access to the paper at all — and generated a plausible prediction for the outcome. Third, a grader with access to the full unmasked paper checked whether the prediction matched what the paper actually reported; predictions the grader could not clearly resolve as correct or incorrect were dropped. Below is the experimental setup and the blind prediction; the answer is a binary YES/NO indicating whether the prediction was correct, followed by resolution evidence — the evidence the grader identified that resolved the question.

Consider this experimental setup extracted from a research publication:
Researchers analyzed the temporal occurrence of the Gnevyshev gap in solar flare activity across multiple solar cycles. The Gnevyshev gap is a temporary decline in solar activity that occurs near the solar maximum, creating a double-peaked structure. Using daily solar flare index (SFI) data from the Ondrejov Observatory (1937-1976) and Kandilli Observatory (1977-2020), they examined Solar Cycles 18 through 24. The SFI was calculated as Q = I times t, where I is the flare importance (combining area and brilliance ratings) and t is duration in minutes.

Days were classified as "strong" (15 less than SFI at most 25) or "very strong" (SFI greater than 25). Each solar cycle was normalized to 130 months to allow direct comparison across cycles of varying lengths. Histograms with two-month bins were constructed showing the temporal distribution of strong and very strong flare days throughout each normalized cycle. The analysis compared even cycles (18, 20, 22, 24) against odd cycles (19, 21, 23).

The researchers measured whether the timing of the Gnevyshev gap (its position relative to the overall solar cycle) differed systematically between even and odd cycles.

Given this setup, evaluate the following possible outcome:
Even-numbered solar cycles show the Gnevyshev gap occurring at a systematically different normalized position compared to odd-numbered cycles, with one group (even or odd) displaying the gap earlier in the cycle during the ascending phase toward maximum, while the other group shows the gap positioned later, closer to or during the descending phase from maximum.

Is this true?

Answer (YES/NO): NO